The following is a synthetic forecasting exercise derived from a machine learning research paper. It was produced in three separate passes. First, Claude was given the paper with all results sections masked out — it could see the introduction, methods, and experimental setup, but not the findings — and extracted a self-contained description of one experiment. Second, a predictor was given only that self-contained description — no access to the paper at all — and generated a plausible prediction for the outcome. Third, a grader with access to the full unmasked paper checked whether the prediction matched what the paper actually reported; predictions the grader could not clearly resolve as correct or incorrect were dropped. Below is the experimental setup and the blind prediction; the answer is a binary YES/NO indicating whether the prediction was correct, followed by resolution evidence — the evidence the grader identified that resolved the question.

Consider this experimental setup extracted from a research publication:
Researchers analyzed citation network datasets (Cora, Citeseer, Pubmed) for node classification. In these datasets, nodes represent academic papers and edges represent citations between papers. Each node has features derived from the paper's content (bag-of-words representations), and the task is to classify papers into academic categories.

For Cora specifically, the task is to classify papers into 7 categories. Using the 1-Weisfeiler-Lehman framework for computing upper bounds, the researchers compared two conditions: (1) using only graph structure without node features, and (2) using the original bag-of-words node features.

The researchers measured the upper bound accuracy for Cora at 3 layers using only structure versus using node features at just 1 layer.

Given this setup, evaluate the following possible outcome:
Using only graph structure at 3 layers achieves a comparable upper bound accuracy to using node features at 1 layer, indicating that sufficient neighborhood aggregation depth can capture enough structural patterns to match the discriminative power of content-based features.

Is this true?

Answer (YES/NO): NO